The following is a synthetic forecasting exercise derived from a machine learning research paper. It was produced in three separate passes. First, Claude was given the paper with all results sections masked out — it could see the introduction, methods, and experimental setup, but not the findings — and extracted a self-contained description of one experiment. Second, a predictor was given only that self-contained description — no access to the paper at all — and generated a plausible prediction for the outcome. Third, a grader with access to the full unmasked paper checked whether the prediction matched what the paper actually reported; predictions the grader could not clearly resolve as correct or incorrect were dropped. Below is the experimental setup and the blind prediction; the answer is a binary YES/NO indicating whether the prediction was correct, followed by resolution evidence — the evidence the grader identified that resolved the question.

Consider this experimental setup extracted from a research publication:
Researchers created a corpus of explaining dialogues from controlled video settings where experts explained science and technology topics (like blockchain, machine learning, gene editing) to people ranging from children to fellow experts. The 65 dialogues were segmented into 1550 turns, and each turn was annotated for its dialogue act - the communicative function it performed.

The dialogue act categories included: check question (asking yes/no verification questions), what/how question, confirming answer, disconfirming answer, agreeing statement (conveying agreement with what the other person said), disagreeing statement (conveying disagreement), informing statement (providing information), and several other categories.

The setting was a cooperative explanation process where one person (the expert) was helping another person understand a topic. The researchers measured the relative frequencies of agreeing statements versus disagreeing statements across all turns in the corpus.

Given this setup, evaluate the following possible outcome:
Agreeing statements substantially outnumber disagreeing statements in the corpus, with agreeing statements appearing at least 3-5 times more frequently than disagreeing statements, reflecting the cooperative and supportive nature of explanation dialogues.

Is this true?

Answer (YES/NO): YES